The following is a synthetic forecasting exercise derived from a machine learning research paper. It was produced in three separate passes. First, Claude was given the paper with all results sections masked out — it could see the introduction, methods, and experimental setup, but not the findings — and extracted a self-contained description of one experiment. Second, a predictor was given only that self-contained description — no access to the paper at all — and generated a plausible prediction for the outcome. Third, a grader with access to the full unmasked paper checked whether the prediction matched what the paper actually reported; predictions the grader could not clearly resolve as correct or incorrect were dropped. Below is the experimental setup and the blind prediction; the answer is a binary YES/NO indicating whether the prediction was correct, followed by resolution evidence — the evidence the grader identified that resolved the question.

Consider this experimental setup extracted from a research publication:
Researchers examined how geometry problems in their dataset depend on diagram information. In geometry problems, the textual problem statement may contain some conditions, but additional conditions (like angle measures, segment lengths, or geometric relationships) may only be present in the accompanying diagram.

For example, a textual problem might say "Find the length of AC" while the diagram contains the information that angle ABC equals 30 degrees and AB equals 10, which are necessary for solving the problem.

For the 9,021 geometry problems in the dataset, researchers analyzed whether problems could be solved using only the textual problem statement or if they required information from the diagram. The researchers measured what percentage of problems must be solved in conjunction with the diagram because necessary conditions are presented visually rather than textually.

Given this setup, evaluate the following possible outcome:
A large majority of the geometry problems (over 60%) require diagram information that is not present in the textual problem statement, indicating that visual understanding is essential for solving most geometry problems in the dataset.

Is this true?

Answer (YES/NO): YES